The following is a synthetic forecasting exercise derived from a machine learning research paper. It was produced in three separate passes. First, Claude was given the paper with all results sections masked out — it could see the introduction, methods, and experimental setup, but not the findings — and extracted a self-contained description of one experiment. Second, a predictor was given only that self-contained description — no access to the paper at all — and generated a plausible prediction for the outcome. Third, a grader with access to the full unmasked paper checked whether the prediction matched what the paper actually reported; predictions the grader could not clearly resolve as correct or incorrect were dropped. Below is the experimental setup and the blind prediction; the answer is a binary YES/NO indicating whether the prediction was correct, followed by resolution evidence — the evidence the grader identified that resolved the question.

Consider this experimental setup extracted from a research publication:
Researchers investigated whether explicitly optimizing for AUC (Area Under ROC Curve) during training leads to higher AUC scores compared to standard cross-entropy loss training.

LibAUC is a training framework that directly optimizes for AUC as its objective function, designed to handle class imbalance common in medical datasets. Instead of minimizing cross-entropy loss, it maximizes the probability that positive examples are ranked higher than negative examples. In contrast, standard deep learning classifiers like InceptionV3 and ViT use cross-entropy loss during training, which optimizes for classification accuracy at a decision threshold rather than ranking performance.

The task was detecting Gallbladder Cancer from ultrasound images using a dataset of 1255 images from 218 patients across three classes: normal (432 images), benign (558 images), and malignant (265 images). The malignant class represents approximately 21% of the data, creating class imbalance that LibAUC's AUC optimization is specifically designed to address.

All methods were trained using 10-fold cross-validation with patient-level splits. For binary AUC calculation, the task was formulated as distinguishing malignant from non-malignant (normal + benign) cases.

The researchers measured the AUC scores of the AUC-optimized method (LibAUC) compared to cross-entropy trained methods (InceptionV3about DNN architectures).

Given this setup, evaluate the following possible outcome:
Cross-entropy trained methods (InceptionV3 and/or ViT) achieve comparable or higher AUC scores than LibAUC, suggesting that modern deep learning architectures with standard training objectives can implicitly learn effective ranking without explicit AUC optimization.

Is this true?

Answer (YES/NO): YES